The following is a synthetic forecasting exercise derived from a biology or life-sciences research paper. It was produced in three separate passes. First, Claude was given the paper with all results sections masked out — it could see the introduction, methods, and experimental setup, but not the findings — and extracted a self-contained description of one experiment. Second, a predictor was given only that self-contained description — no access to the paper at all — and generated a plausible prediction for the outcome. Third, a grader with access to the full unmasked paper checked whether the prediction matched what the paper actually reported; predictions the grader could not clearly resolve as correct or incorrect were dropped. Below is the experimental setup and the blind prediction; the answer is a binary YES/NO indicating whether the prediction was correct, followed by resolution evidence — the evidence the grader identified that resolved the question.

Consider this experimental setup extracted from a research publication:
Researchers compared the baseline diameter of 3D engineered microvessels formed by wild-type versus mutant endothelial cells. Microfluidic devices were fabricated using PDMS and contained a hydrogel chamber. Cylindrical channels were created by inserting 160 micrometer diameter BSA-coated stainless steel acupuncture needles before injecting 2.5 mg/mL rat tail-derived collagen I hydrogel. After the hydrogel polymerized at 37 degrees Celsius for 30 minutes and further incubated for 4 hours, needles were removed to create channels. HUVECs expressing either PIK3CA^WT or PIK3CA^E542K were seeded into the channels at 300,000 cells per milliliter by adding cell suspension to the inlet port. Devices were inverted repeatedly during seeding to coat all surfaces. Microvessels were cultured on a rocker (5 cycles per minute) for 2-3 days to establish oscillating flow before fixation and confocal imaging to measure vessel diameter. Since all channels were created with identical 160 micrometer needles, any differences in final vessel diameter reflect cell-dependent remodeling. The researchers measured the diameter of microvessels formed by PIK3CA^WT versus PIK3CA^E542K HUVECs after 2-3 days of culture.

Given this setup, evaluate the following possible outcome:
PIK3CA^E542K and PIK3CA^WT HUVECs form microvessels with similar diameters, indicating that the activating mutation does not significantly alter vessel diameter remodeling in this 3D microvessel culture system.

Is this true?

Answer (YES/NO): NO